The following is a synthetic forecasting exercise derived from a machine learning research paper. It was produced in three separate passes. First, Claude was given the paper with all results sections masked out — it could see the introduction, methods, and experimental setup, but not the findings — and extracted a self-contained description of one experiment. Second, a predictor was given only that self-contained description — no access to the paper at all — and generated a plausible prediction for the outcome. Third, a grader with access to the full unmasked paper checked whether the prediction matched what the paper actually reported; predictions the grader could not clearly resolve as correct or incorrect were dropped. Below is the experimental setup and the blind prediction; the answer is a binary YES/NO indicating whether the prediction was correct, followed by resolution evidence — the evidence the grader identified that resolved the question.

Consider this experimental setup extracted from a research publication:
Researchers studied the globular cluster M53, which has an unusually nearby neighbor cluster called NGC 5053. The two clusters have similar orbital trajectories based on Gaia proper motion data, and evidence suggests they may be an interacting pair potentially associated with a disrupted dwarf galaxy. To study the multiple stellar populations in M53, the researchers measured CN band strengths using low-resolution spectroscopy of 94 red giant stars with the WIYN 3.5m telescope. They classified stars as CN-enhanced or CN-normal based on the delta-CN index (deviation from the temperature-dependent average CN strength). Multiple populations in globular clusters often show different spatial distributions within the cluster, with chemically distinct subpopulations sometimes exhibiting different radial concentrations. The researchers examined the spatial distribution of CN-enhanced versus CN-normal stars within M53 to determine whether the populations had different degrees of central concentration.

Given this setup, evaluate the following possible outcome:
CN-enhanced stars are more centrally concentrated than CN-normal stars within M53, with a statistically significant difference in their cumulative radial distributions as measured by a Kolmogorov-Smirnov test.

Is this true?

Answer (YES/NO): NO